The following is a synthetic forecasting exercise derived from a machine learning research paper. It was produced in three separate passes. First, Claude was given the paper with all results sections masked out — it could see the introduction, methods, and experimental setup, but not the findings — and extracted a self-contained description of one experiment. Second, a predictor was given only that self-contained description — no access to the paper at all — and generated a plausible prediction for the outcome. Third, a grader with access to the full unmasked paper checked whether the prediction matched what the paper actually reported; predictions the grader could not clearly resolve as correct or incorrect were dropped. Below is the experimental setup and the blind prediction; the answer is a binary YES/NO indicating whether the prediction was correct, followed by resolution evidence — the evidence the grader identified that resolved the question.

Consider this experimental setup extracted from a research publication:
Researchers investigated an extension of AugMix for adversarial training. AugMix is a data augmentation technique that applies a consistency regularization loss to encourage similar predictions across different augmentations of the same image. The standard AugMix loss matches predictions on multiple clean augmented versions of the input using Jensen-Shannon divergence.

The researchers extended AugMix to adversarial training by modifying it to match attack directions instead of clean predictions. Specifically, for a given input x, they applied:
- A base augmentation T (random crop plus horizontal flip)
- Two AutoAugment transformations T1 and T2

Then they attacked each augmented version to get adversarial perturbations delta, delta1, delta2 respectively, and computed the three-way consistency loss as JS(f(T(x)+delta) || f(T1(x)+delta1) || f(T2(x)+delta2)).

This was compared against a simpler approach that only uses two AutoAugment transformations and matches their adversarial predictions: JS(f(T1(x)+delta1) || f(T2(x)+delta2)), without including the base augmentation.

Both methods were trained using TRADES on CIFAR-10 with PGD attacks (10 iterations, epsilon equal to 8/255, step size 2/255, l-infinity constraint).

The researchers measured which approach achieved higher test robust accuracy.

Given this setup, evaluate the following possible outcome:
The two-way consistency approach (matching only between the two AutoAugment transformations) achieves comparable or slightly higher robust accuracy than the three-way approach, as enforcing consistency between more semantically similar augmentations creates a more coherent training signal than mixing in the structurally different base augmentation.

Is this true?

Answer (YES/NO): NO